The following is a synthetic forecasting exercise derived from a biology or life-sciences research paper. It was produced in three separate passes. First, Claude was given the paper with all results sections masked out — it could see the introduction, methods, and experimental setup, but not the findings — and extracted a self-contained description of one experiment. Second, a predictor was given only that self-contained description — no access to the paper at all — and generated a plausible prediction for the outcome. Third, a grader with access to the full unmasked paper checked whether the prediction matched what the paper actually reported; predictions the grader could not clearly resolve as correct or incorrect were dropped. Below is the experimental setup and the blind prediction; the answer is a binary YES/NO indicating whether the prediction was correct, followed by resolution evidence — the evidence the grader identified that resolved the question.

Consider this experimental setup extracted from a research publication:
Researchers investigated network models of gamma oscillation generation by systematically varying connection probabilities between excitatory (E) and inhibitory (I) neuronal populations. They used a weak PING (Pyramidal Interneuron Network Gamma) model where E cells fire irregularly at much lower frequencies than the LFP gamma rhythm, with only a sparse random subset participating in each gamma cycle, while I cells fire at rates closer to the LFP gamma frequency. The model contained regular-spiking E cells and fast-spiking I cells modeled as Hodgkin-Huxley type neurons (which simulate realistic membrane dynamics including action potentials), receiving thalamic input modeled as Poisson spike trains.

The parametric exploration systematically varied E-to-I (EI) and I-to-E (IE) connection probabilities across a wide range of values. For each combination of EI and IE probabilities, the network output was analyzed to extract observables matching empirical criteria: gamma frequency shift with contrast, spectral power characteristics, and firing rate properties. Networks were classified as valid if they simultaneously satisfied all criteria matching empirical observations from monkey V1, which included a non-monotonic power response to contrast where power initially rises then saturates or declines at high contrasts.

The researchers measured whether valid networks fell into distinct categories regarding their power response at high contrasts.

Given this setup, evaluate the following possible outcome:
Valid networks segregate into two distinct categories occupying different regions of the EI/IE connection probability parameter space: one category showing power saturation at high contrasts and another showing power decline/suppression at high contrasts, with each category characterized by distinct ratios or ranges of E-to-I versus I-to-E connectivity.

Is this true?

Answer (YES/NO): YES